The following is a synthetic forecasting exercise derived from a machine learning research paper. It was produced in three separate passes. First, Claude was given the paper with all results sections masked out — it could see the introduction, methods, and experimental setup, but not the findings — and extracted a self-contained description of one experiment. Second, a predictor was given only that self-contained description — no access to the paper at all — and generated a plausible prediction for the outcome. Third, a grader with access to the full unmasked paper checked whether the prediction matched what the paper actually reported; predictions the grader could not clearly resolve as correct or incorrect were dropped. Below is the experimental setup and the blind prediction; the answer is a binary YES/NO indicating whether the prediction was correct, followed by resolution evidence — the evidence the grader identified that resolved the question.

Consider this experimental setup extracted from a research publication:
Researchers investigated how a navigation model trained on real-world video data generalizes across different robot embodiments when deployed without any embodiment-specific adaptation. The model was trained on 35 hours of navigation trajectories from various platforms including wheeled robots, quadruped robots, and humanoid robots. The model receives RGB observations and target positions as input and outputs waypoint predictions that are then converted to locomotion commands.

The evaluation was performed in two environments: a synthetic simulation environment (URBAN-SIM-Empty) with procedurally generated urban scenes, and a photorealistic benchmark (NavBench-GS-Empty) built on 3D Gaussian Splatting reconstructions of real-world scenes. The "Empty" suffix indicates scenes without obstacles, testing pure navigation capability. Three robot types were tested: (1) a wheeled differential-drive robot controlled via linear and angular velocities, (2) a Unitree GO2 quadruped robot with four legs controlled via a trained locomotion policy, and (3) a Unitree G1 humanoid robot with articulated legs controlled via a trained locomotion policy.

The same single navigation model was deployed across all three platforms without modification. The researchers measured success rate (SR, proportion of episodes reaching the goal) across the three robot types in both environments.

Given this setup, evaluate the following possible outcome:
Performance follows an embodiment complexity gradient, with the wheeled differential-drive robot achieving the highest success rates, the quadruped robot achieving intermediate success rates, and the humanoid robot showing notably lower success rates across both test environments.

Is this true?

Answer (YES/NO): YES